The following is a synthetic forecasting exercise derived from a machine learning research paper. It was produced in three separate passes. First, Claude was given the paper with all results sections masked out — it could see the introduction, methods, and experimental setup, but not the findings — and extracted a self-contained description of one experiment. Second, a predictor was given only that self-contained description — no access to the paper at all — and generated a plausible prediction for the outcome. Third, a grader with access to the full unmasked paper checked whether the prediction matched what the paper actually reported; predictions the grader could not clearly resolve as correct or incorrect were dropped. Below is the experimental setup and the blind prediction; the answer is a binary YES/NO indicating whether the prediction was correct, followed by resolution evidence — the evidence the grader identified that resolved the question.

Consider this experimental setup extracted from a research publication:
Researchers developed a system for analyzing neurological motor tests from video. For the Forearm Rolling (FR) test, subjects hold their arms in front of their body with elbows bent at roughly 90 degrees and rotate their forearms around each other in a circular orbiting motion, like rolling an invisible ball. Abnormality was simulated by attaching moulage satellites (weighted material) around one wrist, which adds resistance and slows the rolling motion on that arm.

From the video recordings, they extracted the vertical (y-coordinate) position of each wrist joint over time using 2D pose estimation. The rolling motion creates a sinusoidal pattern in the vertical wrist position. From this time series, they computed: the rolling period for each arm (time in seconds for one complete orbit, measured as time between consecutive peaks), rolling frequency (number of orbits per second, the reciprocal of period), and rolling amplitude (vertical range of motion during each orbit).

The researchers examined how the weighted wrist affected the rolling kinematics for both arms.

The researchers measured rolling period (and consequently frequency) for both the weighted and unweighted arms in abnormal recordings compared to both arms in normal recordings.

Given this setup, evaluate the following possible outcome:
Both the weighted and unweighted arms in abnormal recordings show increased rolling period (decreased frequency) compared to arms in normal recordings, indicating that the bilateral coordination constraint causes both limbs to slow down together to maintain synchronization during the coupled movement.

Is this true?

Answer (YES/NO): YES